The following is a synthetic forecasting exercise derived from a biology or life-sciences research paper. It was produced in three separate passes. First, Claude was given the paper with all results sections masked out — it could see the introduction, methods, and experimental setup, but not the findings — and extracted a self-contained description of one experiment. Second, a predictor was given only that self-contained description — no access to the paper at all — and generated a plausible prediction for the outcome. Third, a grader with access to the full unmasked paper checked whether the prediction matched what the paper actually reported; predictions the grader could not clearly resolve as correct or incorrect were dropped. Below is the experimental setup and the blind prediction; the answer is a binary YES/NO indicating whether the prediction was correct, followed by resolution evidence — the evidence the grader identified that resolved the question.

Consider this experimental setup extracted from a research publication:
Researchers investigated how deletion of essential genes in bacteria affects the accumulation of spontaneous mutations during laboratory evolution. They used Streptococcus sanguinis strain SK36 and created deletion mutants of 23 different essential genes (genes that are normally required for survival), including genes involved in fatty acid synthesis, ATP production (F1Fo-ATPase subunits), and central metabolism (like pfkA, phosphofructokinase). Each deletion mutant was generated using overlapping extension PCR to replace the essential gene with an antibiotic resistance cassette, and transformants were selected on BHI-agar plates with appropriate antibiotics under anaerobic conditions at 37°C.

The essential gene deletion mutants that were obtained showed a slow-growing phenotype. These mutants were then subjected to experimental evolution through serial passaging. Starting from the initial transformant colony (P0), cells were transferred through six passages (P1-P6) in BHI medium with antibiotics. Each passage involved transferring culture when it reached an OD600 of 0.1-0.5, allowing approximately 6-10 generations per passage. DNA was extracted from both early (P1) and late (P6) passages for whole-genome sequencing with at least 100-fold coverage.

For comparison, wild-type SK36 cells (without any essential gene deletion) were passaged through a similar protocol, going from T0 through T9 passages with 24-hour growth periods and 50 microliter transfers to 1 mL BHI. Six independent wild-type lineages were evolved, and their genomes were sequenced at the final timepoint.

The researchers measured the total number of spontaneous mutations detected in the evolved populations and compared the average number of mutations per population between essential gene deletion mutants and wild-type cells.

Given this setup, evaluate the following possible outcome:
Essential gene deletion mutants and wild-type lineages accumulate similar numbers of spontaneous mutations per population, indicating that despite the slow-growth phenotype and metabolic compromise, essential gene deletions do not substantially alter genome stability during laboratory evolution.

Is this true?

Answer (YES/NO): NO